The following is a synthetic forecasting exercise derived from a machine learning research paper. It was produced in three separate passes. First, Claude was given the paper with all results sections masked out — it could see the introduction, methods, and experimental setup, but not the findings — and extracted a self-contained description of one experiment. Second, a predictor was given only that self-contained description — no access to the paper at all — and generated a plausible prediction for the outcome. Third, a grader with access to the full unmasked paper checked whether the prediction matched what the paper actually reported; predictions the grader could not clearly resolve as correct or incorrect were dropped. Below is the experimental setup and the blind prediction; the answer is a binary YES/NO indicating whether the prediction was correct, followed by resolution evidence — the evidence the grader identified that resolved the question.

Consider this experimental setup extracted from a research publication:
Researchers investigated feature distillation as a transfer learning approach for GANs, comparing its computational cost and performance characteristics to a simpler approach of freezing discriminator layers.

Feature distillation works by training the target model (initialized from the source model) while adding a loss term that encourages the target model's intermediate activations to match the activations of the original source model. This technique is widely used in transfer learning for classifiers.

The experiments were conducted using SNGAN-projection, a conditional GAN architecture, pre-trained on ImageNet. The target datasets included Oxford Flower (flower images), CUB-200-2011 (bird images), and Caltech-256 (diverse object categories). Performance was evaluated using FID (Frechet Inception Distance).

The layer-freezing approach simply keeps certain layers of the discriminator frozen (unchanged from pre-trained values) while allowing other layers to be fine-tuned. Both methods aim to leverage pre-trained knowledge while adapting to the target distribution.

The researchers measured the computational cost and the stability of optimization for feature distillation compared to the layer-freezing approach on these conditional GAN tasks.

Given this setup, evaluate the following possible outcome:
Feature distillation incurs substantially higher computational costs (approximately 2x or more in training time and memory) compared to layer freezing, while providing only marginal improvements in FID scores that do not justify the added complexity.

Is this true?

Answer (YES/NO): NO